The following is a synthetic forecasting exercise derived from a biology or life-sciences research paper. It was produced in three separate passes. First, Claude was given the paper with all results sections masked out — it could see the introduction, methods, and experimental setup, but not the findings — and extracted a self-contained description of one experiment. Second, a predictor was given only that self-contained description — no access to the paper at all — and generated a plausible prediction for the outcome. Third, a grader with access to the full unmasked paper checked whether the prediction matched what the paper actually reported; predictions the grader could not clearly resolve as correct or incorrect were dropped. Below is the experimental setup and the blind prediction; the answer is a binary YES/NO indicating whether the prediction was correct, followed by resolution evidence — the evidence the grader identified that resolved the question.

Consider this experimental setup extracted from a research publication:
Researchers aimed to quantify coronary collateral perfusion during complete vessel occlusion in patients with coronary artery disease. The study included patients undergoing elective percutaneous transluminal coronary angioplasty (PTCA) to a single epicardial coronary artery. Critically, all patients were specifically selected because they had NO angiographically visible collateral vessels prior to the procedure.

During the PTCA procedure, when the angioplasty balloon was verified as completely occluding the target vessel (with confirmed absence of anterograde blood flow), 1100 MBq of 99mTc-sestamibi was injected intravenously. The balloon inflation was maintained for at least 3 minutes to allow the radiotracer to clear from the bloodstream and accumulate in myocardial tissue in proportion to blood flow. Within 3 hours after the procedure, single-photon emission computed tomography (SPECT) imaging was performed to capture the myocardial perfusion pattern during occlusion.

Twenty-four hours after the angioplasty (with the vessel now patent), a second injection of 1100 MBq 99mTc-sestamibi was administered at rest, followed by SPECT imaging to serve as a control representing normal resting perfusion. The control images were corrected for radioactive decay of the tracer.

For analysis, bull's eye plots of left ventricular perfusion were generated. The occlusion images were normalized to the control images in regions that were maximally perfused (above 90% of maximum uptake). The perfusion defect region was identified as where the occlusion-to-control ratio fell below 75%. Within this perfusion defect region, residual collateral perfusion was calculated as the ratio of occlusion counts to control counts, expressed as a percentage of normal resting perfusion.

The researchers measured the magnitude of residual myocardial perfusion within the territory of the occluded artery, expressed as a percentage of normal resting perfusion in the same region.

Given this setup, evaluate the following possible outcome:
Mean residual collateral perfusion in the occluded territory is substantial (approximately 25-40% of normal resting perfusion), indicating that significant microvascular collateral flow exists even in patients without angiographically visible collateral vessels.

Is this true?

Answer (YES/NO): NO